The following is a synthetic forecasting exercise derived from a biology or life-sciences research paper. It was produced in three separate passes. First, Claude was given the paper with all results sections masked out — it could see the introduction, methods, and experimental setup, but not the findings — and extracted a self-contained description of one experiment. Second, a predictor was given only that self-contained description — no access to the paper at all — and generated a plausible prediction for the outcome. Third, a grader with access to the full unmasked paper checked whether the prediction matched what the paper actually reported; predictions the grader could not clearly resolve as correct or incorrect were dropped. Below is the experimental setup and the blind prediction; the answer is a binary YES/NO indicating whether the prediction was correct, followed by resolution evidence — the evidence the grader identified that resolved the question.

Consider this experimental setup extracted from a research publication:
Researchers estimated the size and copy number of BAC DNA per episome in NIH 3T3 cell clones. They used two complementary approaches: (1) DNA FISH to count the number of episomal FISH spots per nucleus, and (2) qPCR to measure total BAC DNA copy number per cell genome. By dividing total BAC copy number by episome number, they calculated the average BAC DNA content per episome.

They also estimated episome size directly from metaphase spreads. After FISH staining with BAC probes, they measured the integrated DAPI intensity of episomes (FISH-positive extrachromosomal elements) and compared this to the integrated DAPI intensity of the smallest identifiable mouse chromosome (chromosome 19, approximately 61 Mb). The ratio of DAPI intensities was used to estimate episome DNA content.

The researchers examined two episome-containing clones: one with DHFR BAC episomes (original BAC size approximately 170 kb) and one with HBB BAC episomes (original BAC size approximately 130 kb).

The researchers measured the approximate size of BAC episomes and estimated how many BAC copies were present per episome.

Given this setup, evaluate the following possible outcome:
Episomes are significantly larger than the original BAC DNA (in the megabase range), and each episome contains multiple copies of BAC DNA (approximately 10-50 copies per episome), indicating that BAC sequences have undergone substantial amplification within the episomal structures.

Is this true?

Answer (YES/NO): NO